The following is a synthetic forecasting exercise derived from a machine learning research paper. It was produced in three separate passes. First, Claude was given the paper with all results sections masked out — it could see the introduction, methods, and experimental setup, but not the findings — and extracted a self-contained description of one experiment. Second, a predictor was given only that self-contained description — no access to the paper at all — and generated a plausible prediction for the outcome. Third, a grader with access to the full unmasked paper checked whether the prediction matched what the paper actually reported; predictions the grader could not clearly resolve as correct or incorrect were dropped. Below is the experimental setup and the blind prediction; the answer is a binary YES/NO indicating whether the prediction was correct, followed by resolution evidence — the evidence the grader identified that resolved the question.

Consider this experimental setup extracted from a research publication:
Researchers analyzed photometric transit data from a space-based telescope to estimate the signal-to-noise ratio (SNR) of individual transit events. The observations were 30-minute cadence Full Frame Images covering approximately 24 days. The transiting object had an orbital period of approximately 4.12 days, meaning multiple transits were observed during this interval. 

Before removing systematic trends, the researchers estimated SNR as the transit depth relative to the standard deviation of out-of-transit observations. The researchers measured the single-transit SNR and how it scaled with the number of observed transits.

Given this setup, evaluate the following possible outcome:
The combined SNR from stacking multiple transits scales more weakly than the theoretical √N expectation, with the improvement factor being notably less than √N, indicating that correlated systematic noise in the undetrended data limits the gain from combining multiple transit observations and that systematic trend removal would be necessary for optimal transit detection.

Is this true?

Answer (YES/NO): NO